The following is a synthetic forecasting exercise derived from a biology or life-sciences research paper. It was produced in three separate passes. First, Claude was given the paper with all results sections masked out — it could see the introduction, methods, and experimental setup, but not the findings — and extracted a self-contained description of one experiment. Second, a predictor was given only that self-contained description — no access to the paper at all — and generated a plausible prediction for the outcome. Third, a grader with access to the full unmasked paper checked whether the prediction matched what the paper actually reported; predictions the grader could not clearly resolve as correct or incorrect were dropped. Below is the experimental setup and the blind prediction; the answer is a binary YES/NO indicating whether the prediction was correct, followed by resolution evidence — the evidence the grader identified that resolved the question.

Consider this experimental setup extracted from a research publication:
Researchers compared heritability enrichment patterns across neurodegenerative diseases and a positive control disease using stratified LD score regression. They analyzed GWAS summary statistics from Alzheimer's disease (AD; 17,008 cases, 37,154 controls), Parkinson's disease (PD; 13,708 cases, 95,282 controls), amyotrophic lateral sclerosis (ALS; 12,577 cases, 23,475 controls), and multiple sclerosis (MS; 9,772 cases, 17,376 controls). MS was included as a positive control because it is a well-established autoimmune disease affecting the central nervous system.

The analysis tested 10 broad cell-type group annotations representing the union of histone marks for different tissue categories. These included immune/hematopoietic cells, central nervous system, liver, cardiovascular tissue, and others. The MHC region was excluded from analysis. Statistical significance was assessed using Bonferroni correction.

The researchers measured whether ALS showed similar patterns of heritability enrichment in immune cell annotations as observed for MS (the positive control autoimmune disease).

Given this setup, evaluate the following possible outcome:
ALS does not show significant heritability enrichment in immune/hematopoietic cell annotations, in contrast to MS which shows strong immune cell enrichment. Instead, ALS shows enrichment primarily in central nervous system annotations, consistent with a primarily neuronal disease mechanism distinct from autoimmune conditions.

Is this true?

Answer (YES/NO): NO